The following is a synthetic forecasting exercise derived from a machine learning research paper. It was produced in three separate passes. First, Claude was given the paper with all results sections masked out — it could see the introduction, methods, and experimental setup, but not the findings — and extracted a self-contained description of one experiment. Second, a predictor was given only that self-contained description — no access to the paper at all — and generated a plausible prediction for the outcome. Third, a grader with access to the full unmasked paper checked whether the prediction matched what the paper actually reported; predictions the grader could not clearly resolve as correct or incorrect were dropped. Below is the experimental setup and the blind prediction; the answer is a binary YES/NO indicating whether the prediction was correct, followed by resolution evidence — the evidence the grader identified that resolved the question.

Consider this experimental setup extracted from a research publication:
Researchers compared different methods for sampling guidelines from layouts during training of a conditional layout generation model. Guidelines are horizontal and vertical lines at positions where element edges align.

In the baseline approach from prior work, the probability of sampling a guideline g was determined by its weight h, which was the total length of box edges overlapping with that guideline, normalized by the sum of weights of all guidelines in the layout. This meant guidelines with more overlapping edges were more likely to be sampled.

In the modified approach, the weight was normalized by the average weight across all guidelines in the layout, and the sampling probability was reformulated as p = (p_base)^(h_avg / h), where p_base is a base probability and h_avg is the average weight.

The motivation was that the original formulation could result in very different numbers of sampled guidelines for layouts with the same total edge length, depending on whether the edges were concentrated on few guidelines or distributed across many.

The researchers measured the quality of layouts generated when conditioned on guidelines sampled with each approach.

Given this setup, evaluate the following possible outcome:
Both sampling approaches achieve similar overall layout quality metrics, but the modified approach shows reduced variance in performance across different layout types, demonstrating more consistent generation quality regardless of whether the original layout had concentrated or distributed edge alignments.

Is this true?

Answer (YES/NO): NO